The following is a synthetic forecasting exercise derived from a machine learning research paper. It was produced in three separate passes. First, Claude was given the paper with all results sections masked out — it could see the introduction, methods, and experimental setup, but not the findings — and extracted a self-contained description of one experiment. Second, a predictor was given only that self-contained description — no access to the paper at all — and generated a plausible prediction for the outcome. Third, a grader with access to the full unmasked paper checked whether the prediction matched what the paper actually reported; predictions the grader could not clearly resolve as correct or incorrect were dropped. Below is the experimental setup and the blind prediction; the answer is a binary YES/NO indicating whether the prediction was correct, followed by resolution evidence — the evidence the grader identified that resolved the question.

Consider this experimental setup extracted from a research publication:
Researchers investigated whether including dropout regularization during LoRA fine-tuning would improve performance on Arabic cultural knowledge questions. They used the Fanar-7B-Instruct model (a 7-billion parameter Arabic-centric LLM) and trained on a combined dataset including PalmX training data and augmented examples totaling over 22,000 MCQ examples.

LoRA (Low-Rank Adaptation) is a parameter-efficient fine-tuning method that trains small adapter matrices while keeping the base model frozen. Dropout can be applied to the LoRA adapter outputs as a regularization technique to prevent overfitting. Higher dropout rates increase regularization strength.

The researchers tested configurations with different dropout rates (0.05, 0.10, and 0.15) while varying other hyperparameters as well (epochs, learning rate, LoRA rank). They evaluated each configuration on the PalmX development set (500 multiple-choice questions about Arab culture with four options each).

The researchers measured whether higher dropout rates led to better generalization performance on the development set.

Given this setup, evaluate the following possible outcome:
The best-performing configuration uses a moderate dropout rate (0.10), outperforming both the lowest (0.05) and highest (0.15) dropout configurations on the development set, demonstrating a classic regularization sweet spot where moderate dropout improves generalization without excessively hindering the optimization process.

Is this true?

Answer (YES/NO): NO